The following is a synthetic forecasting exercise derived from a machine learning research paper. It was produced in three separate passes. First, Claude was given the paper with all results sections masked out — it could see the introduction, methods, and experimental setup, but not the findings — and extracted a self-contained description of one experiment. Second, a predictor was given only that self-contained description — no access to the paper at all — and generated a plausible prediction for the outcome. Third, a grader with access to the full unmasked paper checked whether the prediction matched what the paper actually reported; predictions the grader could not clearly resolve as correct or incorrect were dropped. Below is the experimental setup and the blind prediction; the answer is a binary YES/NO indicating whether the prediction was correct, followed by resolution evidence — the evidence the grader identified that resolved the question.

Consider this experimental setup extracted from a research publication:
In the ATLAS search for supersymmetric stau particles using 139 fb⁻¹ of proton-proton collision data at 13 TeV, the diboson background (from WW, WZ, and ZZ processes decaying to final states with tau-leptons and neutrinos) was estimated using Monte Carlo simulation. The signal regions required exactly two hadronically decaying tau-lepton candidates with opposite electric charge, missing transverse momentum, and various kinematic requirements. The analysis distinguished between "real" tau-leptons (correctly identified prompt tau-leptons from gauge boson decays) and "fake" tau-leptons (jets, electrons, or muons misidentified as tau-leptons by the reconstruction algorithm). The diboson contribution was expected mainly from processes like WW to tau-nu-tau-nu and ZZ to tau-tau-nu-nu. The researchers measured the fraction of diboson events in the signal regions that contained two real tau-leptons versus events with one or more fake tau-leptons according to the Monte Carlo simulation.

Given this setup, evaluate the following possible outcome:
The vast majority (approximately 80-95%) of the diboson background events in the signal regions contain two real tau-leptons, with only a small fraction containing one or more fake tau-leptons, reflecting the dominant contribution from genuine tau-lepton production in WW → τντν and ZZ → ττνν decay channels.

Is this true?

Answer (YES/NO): NO